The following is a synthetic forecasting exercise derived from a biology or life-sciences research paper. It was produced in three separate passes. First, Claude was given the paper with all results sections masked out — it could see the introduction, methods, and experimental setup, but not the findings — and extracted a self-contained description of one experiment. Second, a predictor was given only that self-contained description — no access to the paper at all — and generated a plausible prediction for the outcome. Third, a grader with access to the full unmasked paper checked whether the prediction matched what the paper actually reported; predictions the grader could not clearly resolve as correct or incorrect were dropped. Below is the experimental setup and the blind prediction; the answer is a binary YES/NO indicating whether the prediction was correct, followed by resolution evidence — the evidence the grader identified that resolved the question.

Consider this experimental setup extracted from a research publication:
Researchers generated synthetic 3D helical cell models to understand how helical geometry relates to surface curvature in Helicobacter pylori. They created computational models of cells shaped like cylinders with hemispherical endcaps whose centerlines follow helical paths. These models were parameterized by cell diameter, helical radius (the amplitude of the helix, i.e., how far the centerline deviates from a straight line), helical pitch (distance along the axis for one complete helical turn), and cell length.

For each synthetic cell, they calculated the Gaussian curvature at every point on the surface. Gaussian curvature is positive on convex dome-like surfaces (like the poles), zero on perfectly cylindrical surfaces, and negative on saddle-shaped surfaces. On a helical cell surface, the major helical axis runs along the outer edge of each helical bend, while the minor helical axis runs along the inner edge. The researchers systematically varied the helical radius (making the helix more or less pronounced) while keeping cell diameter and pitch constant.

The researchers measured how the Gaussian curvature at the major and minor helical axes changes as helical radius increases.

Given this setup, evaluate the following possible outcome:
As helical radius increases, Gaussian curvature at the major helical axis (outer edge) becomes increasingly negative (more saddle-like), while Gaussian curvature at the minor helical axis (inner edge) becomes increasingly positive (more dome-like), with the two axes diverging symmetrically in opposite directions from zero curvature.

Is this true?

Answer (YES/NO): NO